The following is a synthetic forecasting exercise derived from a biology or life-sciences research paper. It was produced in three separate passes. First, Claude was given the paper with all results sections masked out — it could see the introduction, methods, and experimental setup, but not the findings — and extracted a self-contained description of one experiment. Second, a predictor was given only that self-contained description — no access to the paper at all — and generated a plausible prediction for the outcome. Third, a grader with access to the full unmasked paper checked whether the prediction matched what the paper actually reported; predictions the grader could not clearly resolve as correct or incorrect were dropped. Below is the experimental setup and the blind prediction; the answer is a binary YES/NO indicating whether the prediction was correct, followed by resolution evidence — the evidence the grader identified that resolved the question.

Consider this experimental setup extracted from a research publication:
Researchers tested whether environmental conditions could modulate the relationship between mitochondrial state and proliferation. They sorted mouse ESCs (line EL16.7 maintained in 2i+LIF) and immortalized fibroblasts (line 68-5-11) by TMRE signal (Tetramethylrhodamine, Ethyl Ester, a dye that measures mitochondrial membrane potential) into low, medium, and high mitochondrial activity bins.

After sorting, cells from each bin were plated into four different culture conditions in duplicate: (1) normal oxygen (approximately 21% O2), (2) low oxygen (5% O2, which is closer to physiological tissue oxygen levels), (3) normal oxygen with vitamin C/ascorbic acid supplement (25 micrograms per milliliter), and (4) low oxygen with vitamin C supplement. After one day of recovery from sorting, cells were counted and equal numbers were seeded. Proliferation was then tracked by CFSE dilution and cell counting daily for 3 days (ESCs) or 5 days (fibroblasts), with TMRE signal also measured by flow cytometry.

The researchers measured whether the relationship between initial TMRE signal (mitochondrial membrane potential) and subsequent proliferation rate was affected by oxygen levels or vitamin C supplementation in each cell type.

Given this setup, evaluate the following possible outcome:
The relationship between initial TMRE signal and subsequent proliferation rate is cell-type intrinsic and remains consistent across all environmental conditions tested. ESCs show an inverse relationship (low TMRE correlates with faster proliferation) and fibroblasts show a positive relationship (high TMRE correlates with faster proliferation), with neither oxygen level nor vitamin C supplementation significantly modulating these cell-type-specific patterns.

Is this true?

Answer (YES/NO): NO